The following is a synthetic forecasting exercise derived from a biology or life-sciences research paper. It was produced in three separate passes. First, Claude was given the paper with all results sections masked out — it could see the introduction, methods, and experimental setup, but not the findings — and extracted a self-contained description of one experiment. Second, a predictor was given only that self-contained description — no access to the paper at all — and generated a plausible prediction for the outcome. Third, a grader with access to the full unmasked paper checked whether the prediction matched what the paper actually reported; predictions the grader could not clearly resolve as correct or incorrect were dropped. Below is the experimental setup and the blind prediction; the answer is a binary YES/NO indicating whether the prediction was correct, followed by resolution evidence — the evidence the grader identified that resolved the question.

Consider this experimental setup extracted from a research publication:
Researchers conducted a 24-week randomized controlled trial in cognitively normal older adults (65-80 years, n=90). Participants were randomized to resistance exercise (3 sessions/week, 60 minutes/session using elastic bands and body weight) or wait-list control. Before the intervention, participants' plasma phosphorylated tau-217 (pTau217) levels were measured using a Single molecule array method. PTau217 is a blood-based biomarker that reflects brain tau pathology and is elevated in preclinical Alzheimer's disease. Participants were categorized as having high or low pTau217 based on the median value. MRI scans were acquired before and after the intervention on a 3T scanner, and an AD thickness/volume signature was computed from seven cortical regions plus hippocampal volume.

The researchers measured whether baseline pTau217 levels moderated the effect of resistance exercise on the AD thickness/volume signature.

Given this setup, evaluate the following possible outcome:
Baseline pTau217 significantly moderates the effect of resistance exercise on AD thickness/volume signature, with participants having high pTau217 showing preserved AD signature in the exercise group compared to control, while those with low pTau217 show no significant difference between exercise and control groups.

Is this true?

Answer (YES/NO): NO